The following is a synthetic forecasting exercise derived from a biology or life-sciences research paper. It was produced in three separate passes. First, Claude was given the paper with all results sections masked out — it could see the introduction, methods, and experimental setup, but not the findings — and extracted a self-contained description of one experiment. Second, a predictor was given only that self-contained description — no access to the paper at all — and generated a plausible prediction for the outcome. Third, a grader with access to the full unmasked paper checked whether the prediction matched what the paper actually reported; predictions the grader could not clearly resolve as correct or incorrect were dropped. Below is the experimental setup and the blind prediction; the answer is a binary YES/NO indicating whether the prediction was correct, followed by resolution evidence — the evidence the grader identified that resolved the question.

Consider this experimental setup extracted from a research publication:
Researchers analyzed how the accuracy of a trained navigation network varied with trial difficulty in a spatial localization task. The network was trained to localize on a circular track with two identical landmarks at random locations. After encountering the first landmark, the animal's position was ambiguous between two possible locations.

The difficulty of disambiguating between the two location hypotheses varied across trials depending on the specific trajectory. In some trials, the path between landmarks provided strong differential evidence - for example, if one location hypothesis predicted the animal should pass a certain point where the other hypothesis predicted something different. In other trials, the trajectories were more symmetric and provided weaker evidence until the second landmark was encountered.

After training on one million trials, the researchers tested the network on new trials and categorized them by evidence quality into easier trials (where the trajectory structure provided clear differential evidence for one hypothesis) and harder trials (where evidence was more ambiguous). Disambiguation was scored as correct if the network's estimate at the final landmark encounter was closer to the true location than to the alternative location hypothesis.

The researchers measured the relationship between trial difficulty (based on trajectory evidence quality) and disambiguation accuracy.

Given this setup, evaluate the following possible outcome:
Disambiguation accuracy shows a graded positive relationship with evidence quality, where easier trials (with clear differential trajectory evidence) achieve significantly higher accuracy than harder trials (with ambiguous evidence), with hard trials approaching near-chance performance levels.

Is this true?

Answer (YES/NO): NO